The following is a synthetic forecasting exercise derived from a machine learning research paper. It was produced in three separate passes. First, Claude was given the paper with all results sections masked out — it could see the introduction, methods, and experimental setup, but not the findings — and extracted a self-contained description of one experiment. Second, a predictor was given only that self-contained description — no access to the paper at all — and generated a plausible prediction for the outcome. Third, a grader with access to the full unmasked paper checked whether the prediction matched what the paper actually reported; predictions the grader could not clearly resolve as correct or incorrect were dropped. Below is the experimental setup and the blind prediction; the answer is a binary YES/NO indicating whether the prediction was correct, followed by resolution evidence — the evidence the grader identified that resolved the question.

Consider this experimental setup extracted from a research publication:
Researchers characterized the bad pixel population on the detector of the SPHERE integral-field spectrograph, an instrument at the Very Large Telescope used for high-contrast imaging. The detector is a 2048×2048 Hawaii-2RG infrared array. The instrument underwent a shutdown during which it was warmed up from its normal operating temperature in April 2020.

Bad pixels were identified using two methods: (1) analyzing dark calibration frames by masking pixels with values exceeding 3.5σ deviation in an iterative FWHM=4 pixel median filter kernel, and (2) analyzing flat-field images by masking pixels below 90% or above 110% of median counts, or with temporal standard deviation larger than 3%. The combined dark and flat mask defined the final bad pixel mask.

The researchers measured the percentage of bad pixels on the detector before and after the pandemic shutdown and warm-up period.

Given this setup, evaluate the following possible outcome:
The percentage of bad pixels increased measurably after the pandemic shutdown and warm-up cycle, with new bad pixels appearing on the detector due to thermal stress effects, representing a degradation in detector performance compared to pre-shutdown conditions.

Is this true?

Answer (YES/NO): YES